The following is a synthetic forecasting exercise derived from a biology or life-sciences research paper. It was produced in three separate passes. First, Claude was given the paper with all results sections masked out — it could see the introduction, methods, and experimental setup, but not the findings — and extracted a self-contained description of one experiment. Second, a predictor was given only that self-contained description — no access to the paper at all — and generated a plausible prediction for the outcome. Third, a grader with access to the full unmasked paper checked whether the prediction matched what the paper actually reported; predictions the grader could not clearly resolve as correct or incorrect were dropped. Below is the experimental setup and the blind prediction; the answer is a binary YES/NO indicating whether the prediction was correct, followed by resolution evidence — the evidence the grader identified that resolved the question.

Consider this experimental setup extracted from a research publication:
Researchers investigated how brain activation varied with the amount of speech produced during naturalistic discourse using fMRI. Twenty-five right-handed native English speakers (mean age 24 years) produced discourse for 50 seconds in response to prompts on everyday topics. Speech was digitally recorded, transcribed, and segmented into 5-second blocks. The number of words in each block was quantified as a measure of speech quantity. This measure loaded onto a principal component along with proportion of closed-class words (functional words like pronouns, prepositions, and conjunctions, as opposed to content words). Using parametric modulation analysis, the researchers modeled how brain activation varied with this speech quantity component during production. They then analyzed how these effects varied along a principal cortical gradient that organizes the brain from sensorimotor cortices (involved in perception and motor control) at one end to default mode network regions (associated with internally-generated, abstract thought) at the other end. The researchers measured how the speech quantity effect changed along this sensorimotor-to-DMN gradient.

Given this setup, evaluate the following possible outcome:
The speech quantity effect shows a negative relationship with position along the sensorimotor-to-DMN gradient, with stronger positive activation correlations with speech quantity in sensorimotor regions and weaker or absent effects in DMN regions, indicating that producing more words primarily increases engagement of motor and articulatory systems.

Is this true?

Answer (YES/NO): NO